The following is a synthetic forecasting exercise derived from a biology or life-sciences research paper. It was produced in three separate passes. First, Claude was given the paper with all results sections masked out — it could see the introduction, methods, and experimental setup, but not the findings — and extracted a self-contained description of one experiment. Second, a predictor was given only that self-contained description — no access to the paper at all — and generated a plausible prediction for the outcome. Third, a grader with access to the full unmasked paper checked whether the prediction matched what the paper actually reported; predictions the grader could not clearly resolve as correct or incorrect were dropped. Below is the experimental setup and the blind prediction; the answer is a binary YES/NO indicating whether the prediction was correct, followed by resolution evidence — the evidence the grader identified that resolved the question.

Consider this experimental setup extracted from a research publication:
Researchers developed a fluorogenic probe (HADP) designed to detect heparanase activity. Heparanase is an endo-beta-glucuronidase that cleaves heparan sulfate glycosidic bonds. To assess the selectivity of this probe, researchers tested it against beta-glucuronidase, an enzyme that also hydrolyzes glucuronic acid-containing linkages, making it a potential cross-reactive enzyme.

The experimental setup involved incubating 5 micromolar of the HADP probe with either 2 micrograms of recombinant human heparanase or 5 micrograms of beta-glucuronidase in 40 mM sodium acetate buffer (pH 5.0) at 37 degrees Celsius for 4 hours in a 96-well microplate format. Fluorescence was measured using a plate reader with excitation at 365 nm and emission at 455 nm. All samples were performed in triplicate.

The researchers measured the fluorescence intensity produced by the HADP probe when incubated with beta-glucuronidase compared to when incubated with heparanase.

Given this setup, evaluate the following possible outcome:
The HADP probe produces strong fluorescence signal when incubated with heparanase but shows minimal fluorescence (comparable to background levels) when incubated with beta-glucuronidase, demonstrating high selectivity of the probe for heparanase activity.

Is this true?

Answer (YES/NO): YES